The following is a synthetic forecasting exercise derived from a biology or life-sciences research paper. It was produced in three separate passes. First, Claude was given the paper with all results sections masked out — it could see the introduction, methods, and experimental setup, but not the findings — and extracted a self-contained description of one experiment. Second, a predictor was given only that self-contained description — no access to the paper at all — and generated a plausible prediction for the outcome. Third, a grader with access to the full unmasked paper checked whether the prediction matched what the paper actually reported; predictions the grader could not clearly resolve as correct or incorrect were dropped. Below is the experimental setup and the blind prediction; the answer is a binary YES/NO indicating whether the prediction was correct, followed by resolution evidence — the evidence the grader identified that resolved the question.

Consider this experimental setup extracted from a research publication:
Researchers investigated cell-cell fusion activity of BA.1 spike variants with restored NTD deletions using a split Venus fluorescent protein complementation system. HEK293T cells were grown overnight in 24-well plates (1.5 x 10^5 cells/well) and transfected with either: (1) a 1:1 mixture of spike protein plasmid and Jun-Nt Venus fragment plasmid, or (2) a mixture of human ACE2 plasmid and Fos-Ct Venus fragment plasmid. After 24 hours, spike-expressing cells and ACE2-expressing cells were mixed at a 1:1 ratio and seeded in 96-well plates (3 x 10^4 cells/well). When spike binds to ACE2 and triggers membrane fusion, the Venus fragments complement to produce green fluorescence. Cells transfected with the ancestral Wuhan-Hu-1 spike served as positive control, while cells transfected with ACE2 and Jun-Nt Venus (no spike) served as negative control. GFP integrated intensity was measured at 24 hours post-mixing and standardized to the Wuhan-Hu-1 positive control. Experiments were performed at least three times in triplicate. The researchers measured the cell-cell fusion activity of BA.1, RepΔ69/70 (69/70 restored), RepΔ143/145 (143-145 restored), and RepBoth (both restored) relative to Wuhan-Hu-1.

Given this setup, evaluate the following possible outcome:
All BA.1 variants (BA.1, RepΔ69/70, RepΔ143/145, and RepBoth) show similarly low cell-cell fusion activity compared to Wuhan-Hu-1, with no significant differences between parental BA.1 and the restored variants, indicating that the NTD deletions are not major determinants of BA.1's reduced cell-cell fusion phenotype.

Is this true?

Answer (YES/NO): NO